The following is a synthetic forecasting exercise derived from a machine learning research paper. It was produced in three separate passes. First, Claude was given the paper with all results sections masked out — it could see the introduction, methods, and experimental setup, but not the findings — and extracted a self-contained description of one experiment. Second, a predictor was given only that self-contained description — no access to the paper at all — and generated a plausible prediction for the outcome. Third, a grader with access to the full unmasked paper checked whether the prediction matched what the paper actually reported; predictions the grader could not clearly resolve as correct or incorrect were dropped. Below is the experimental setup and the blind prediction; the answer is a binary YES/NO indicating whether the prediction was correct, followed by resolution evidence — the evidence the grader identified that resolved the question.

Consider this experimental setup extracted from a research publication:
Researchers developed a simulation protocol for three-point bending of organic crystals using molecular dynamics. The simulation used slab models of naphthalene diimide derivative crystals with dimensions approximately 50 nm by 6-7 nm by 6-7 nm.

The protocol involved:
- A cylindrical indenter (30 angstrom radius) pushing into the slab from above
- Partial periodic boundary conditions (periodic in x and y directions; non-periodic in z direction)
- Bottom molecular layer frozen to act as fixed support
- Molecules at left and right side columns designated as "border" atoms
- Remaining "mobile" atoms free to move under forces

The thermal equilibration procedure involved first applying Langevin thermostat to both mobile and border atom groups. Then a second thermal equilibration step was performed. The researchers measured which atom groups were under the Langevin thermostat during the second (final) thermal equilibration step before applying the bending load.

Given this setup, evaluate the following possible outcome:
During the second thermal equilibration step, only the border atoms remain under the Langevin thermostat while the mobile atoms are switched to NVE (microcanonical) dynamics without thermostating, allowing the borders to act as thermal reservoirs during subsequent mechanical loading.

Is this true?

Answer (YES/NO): YES